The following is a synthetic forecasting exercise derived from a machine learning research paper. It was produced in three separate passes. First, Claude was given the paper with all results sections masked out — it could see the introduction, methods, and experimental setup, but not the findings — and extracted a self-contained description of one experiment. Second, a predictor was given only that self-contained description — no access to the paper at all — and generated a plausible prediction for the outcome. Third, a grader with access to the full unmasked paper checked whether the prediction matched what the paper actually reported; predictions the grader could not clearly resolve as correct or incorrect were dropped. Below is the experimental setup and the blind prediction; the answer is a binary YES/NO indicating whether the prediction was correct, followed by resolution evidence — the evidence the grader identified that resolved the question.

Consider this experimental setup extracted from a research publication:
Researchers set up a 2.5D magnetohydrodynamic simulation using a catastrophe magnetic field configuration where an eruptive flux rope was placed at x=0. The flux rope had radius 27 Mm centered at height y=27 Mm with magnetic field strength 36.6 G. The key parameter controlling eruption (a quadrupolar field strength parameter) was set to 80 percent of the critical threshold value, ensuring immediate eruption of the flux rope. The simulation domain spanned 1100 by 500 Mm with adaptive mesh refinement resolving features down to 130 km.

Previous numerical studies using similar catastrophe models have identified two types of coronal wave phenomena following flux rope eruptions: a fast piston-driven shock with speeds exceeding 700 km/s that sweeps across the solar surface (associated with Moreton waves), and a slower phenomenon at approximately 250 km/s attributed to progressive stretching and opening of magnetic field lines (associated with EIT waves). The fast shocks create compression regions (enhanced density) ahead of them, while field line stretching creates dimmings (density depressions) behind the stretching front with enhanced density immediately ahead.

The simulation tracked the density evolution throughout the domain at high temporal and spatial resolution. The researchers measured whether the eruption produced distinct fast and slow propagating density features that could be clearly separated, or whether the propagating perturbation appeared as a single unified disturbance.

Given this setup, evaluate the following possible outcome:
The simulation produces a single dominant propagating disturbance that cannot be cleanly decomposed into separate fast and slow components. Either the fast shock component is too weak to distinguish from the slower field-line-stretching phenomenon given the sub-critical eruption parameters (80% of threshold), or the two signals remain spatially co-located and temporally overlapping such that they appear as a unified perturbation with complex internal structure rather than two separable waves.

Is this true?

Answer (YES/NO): NO